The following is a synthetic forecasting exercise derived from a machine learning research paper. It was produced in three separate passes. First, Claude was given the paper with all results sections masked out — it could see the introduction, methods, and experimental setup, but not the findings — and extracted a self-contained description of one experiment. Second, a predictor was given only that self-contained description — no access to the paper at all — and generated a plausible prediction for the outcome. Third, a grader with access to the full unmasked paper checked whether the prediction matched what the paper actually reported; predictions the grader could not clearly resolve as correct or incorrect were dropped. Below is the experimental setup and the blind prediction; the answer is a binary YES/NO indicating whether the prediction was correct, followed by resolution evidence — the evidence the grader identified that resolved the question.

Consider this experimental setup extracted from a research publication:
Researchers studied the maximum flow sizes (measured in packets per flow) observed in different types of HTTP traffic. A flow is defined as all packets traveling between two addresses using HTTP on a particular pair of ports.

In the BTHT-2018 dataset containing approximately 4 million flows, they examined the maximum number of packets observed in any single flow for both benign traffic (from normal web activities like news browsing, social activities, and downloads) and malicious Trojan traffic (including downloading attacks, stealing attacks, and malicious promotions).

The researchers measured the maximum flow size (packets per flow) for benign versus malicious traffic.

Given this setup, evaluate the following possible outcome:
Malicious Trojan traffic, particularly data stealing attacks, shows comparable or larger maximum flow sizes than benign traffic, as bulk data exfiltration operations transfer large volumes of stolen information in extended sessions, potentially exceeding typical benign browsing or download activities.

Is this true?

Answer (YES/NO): NO